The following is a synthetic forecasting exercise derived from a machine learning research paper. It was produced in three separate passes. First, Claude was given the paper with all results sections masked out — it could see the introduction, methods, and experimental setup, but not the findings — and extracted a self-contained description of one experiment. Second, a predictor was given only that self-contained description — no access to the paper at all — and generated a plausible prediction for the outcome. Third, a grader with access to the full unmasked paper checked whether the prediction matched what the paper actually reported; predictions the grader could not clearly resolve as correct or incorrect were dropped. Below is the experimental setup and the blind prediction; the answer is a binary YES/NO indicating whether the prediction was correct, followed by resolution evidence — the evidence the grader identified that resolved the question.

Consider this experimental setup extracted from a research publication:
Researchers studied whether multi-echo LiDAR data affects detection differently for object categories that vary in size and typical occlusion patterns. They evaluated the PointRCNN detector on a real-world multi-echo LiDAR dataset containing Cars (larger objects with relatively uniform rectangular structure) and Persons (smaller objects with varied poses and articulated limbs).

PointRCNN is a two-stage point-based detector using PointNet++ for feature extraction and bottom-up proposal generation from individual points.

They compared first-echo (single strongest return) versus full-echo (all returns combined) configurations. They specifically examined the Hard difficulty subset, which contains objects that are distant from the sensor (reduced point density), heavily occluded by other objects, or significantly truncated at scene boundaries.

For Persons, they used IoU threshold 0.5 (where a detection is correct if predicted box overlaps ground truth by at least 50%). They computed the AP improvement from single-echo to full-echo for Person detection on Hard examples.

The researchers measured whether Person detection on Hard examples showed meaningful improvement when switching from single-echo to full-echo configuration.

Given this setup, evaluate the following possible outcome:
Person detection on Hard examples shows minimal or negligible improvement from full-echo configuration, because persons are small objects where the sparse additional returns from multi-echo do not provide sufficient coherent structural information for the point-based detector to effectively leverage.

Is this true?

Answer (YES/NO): YES